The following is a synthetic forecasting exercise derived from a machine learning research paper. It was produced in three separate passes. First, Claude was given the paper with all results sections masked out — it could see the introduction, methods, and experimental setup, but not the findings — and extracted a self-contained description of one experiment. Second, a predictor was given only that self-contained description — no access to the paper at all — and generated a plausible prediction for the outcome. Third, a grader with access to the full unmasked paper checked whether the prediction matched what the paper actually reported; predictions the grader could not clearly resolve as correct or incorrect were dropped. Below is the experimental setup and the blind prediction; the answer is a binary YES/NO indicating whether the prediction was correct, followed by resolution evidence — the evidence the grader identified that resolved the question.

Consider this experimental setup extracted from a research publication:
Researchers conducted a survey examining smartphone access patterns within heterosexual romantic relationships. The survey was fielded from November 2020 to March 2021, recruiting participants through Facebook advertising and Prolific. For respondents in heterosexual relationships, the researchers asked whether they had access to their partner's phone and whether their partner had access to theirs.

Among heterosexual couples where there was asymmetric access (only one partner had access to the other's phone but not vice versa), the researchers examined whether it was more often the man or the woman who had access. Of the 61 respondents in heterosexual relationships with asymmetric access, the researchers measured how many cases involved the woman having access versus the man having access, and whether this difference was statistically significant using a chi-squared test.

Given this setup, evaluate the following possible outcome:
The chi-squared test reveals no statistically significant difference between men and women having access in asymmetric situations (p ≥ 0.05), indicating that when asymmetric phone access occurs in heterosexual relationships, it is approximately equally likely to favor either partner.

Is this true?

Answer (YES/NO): YES